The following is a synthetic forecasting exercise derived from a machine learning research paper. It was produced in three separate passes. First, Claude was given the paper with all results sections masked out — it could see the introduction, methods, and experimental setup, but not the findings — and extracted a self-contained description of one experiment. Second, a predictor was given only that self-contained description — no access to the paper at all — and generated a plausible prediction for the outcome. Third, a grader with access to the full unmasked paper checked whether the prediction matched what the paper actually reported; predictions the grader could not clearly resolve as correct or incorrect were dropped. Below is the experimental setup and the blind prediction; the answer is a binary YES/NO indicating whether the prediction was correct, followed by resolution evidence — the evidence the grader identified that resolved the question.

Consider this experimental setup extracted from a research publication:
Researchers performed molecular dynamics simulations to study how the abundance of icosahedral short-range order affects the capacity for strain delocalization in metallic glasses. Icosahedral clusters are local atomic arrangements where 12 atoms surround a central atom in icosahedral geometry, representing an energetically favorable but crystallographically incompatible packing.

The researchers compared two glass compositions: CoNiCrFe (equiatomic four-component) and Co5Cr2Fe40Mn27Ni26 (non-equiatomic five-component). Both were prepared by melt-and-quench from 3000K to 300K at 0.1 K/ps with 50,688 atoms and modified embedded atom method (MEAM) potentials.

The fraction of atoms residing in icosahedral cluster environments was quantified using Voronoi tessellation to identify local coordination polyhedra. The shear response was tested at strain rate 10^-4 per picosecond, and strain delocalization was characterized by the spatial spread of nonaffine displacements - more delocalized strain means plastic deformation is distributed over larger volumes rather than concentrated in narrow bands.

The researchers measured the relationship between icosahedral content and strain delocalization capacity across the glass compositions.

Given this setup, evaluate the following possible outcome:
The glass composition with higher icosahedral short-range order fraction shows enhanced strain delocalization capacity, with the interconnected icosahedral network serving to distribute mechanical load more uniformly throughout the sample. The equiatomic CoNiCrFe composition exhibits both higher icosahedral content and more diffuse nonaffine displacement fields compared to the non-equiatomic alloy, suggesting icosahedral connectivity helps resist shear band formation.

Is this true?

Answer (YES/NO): YES